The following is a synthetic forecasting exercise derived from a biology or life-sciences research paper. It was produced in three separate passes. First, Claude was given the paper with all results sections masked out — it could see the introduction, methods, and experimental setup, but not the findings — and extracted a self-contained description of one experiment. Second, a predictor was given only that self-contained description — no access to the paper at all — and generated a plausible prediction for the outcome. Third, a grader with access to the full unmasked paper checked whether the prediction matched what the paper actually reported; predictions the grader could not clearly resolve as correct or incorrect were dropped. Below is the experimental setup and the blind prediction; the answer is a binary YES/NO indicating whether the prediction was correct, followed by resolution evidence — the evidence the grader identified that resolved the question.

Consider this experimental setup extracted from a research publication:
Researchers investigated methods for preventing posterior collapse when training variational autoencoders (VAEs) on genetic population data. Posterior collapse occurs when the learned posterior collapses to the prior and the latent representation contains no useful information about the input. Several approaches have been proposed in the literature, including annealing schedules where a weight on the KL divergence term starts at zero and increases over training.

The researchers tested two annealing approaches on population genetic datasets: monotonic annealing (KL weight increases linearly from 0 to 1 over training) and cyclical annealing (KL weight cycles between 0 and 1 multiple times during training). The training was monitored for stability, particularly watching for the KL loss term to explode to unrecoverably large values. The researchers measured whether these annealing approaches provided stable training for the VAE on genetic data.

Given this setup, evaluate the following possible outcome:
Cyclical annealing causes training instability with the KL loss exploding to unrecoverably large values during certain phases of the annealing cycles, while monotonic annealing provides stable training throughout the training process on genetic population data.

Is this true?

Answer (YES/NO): NO